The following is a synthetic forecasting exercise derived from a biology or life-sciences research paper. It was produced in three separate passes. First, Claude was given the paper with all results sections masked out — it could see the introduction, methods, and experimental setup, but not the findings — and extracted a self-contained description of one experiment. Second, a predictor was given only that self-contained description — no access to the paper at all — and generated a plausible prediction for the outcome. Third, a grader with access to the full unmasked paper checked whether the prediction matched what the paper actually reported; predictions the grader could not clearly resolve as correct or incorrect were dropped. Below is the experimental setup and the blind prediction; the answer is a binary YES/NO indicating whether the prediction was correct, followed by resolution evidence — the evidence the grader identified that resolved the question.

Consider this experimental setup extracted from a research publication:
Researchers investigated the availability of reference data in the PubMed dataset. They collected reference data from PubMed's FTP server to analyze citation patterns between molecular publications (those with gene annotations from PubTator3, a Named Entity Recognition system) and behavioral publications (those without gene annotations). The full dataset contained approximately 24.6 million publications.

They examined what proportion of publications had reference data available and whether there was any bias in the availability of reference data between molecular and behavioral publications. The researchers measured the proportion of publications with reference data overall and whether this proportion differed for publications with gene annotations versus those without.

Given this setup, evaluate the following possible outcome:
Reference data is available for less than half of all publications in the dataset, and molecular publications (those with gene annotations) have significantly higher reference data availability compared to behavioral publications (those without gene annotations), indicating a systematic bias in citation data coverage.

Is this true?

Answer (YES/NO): NO